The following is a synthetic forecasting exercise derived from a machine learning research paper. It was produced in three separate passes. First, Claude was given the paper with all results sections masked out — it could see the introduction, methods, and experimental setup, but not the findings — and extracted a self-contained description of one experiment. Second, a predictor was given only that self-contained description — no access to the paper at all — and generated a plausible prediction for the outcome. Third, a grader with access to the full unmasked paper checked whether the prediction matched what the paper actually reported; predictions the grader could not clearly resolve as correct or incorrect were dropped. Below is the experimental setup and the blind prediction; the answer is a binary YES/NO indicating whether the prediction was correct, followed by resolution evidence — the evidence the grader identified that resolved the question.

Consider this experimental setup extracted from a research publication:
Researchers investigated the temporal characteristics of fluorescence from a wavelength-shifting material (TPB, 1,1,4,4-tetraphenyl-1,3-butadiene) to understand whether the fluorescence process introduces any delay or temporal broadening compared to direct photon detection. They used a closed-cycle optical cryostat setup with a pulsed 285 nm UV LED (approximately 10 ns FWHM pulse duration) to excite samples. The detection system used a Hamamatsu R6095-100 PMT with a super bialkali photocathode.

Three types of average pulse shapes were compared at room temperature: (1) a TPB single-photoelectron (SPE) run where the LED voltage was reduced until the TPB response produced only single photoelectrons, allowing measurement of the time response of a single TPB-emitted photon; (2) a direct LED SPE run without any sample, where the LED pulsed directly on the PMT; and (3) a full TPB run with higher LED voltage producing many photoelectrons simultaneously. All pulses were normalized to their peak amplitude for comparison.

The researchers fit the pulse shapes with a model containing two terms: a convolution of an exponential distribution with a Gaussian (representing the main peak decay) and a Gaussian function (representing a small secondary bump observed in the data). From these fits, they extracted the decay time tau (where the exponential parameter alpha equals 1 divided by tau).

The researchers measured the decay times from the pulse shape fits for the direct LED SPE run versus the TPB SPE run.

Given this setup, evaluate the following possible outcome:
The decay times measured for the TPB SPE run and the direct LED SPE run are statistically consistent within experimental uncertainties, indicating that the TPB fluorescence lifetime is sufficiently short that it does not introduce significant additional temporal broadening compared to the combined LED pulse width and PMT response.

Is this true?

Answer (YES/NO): YES